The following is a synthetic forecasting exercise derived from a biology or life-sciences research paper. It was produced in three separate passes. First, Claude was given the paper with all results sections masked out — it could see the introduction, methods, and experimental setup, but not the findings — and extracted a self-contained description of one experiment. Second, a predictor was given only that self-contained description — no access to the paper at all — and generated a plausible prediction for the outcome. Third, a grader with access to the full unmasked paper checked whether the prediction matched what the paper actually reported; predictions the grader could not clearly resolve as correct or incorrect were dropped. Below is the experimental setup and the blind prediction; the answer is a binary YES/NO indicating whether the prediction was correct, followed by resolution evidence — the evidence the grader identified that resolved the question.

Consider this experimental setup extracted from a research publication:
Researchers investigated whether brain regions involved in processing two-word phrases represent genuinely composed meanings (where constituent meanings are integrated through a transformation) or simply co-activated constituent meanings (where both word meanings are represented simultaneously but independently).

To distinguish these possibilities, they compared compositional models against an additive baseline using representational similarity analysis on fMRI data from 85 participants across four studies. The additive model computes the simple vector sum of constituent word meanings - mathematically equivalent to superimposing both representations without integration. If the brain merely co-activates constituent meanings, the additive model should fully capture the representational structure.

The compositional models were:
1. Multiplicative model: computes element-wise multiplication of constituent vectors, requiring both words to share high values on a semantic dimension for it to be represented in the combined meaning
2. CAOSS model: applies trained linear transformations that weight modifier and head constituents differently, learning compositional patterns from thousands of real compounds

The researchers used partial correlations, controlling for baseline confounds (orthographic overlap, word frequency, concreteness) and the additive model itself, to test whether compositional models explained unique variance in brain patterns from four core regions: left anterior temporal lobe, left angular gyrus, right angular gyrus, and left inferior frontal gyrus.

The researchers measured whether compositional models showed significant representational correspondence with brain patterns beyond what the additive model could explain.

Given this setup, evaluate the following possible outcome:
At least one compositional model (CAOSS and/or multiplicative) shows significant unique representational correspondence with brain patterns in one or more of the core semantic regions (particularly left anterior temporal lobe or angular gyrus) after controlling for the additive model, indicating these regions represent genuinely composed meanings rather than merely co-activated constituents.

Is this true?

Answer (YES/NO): NO